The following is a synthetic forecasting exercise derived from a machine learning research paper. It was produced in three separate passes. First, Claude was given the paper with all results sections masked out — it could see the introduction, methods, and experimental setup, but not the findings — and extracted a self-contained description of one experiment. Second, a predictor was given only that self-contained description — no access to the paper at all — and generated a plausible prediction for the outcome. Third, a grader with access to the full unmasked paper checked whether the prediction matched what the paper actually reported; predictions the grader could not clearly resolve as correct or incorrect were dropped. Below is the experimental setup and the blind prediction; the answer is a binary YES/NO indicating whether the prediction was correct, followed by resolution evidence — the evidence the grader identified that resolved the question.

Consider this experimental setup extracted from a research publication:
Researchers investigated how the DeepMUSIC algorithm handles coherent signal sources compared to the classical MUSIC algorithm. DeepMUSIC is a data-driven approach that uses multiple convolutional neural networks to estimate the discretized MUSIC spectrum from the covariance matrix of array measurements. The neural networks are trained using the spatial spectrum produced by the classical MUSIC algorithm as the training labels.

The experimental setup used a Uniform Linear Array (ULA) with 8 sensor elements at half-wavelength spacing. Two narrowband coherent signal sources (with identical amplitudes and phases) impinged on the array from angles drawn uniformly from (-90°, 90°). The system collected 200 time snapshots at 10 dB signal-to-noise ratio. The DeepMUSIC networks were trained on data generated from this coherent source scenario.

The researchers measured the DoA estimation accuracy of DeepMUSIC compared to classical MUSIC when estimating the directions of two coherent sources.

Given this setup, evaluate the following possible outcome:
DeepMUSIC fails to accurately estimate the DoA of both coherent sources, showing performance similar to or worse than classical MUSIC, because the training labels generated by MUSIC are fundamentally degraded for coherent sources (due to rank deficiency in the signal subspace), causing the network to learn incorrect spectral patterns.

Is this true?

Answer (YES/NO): YES